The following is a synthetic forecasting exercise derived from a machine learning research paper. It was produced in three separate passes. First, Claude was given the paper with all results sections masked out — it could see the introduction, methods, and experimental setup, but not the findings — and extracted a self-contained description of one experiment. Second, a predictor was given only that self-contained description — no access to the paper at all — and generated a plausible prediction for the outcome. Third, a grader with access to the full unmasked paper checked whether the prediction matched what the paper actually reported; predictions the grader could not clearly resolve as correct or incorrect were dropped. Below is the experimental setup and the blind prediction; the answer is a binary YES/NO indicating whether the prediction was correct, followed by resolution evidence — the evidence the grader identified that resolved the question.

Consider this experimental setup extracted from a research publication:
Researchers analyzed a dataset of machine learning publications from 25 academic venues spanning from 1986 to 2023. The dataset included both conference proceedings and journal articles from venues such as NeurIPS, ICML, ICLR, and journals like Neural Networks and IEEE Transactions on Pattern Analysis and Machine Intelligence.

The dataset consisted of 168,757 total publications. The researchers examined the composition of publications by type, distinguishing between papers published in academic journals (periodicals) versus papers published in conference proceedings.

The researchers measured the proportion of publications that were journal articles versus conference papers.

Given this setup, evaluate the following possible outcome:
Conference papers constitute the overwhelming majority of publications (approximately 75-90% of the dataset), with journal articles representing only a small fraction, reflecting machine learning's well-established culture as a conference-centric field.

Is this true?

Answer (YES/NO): NO